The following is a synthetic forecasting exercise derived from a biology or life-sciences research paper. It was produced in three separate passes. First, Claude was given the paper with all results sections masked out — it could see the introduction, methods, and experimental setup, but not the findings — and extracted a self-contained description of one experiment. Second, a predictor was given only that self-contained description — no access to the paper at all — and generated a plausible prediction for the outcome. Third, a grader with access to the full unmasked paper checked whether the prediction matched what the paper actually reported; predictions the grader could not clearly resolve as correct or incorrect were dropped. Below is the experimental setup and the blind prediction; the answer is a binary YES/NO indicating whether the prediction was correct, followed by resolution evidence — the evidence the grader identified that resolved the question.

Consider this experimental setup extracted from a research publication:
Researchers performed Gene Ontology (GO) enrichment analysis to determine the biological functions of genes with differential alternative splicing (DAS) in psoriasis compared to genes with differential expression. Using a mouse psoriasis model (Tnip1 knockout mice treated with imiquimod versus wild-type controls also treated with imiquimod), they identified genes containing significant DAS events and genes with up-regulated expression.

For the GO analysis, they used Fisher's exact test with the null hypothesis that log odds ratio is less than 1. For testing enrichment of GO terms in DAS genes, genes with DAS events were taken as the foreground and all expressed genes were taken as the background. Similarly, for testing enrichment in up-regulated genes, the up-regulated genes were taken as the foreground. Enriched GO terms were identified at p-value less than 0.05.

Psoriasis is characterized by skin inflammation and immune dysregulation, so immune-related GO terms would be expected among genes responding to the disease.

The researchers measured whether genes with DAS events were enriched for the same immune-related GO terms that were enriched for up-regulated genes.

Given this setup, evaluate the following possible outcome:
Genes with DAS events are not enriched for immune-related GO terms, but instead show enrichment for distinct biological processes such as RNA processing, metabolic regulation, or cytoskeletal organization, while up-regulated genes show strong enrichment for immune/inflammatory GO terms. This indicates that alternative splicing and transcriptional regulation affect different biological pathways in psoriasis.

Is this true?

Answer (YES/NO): NO